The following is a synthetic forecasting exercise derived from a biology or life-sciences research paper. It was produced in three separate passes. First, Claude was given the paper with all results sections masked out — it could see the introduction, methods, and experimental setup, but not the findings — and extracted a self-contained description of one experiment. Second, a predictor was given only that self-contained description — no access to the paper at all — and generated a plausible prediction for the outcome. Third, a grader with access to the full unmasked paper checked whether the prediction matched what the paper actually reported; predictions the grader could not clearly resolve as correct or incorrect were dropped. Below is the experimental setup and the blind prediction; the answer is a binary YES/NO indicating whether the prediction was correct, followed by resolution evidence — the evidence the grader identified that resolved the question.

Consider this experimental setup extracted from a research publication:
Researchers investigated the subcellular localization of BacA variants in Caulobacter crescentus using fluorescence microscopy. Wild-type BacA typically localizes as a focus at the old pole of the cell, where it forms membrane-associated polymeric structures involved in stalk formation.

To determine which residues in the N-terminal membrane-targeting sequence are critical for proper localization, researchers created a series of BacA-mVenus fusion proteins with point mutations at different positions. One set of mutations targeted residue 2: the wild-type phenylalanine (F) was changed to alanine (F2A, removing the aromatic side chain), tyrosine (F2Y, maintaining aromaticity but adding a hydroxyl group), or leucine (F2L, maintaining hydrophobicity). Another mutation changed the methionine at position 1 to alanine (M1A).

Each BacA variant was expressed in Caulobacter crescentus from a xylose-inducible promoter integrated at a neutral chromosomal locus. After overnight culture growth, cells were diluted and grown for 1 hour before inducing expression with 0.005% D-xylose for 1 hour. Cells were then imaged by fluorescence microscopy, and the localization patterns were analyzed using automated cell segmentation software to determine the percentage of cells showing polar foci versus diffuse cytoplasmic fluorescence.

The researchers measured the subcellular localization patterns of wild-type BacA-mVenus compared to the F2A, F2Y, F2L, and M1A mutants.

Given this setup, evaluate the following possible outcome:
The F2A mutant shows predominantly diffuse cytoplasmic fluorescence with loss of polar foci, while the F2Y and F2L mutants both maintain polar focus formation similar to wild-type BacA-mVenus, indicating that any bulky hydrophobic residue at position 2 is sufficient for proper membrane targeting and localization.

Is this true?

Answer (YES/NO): NO